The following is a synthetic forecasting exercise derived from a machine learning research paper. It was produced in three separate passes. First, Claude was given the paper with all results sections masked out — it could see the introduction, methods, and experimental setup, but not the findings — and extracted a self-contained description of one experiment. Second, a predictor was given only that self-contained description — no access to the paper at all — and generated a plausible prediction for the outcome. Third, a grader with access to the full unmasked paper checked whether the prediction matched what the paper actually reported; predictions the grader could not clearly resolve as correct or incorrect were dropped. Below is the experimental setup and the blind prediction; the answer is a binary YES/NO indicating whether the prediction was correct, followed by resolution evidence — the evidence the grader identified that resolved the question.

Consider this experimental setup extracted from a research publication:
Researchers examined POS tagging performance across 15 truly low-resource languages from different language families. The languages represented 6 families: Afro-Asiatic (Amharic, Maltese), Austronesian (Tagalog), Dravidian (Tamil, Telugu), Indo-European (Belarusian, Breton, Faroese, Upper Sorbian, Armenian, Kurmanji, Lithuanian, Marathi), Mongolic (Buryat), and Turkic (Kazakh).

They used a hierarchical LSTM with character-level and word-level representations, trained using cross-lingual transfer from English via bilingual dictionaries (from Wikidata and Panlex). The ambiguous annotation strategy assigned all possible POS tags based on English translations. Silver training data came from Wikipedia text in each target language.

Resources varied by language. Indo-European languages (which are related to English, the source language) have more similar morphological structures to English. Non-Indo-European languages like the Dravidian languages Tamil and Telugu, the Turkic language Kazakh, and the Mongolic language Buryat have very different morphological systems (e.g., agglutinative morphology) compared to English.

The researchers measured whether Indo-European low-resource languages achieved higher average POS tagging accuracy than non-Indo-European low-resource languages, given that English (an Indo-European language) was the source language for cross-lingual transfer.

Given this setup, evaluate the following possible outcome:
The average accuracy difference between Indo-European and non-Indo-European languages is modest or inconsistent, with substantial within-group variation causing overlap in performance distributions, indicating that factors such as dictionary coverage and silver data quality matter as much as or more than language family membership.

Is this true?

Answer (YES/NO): YES